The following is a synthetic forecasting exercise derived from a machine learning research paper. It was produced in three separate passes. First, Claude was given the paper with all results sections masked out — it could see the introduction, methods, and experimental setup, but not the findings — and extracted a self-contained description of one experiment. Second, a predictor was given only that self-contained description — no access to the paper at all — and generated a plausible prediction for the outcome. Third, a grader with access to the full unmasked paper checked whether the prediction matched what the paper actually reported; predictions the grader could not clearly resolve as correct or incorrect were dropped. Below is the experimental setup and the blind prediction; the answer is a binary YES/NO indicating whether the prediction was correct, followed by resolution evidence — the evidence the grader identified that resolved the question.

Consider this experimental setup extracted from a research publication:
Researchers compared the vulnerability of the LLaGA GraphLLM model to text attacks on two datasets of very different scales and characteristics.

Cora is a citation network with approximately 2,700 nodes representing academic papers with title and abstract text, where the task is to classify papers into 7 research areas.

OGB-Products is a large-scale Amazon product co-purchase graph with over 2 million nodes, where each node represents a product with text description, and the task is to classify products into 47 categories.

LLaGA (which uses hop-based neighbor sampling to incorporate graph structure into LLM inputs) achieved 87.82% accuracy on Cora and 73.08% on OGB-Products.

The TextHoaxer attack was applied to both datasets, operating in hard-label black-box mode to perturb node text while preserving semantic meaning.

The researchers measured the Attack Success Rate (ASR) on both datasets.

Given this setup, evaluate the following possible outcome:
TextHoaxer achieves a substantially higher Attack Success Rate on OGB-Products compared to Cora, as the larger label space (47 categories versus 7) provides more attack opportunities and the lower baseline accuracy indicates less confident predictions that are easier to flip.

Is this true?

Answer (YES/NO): NO